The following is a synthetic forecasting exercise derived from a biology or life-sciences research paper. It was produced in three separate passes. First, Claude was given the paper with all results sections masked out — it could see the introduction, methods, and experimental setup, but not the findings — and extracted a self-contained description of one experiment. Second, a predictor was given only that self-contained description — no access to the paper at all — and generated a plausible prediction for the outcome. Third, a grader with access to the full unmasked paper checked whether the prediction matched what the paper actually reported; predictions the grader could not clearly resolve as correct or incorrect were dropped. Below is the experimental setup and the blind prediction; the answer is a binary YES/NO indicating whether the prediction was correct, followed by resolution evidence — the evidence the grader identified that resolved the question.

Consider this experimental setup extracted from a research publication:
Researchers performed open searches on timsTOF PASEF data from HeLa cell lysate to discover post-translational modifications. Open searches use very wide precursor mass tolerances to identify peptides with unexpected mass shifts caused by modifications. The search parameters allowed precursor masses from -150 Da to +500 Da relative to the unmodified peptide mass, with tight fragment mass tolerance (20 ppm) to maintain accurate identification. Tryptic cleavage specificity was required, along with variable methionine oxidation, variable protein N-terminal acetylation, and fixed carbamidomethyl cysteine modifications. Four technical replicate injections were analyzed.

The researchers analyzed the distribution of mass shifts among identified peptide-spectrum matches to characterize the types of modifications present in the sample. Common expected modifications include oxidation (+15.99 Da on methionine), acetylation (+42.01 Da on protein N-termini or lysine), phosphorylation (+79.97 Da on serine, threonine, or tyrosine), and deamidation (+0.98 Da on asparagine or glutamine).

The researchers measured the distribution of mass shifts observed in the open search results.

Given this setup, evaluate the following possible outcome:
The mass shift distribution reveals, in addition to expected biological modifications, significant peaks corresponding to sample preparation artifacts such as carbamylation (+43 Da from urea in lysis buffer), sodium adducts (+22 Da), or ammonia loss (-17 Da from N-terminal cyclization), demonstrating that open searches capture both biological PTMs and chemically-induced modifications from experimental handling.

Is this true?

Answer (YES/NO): NO